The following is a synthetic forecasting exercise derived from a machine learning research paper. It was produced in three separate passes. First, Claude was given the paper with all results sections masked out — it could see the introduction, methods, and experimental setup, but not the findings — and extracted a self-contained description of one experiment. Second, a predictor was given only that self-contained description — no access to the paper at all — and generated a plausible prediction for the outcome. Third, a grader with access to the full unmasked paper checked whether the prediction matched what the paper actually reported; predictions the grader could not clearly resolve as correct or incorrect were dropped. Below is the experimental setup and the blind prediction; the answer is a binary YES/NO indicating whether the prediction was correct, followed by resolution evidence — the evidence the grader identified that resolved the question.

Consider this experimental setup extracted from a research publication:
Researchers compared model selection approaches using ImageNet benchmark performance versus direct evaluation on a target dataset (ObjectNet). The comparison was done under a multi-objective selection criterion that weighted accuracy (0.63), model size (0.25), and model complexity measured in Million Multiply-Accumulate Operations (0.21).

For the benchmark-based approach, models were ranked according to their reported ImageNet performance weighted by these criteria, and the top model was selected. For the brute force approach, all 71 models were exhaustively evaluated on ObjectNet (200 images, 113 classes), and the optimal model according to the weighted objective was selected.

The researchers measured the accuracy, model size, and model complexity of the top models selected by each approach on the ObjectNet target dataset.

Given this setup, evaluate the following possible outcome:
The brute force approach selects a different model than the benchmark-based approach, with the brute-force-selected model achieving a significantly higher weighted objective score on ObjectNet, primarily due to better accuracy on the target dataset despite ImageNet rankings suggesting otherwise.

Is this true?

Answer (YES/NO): YES